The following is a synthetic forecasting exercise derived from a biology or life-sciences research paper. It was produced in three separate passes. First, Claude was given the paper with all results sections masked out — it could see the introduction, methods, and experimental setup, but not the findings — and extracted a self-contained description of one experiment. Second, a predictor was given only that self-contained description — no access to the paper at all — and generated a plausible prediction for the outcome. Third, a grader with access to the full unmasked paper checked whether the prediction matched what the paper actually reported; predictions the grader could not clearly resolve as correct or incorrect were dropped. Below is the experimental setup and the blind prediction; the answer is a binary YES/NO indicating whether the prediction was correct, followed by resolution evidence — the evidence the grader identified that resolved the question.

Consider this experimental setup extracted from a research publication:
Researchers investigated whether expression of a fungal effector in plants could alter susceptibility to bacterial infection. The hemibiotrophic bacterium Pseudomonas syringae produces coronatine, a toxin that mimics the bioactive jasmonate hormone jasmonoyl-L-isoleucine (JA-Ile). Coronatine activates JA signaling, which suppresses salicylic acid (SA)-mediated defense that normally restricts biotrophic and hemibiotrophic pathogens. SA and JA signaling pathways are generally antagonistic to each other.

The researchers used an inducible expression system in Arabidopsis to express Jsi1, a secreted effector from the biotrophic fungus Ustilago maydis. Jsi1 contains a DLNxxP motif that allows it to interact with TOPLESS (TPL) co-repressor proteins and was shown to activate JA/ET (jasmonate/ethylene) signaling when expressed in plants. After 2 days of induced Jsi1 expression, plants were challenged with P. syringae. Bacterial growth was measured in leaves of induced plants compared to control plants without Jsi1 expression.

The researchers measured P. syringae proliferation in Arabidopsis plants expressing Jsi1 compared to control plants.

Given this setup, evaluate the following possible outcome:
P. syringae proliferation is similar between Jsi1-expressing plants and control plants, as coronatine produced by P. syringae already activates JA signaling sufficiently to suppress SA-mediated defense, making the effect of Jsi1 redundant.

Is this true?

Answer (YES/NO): NO